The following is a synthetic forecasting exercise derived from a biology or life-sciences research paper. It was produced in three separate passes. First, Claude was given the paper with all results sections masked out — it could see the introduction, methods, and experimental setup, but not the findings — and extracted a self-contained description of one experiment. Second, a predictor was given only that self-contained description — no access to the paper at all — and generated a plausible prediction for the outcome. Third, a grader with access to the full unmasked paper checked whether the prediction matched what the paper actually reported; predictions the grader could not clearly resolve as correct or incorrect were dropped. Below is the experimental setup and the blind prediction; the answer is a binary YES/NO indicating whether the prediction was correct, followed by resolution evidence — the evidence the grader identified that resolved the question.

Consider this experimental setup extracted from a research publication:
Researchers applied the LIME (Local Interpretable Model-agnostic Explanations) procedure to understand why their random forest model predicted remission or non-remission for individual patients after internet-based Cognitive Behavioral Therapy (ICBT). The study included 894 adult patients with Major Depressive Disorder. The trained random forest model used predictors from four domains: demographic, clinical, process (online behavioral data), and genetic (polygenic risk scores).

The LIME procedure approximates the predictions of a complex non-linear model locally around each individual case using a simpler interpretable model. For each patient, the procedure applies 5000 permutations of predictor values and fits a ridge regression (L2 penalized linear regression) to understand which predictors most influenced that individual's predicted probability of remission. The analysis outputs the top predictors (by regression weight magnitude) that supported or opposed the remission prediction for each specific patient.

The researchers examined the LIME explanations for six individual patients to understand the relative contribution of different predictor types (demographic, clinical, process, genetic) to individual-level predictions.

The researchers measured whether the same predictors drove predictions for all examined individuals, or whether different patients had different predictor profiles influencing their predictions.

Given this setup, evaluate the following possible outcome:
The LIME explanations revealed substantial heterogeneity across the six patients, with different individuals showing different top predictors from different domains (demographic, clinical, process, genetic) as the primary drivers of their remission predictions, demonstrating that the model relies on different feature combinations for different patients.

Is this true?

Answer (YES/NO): NO